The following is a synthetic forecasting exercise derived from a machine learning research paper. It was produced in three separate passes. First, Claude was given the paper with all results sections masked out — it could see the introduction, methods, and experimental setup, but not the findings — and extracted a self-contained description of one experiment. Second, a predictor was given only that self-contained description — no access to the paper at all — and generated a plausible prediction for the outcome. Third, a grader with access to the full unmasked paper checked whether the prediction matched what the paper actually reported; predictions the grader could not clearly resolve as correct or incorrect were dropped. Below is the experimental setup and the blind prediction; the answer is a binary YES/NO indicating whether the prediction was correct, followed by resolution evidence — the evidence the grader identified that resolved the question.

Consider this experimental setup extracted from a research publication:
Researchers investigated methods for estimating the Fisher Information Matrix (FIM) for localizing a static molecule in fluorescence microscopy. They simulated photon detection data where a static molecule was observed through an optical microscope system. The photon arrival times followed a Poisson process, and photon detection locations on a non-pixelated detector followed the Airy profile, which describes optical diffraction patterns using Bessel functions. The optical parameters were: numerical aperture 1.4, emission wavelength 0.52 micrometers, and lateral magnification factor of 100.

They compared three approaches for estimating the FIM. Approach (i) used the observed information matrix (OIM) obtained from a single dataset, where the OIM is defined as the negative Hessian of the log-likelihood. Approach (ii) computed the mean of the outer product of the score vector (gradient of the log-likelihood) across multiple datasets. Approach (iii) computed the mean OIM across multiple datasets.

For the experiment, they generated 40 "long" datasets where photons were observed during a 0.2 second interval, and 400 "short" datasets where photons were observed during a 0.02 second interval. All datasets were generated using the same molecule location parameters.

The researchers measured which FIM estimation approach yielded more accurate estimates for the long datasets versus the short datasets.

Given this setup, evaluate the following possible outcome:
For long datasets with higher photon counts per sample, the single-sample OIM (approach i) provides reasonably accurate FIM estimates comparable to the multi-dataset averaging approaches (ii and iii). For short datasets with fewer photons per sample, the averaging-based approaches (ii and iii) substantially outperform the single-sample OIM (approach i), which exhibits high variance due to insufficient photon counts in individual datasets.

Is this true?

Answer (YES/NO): NO